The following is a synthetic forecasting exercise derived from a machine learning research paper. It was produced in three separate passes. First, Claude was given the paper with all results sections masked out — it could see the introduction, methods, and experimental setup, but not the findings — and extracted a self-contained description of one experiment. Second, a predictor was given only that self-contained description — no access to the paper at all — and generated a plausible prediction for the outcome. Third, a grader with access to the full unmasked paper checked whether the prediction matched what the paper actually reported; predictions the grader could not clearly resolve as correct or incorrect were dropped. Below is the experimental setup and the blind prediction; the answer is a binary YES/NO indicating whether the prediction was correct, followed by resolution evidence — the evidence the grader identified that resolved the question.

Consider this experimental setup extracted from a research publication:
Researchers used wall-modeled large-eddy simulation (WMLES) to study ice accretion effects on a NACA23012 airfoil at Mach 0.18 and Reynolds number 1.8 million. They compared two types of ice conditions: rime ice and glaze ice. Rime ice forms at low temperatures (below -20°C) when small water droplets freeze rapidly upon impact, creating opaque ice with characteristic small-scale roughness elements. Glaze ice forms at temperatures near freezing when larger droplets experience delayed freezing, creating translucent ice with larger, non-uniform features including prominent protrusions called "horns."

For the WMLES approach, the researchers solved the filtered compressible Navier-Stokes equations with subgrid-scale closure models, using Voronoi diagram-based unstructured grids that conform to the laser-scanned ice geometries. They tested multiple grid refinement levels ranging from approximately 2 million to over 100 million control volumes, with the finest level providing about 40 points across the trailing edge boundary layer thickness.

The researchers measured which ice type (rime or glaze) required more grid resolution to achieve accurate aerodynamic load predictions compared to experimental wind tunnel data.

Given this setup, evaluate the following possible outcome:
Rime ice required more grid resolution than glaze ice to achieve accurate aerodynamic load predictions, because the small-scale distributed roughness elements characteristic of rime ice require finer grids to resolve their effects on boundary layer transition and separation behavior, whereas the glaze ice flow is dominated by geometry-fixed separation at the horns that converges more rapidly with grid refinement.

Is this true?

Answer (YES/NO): YES